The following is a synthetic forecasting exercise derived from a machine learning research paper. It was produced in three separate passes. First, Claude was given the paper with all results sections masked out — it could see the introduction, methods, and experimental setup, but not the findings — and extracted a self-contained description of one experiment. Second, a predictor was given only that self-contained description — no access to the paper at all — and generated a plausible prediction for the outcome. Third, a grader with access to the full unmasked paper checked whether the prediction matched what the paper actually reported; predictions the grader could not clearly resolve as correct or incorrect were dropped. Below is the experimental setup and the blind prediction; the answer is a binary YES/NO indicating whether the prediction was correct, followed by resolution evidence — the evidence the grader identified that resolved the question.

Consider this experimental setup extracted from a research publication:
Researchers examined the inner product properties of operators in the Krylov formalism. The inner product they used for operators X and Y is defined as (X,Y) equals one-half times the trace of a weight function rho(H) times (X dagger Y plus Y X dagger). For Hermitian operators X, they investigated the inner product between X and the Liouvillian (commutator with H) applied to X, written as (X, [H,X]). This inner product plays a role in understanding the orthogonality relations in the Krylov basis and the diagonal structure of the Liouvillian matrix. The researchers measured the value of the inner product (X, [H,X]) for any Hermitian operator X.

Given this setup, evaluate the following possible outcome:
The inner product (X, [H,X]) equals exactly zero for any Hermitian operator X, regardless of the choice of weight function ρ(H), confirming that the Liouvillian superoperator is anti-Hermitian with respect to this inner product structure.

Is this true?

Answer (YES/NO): YES